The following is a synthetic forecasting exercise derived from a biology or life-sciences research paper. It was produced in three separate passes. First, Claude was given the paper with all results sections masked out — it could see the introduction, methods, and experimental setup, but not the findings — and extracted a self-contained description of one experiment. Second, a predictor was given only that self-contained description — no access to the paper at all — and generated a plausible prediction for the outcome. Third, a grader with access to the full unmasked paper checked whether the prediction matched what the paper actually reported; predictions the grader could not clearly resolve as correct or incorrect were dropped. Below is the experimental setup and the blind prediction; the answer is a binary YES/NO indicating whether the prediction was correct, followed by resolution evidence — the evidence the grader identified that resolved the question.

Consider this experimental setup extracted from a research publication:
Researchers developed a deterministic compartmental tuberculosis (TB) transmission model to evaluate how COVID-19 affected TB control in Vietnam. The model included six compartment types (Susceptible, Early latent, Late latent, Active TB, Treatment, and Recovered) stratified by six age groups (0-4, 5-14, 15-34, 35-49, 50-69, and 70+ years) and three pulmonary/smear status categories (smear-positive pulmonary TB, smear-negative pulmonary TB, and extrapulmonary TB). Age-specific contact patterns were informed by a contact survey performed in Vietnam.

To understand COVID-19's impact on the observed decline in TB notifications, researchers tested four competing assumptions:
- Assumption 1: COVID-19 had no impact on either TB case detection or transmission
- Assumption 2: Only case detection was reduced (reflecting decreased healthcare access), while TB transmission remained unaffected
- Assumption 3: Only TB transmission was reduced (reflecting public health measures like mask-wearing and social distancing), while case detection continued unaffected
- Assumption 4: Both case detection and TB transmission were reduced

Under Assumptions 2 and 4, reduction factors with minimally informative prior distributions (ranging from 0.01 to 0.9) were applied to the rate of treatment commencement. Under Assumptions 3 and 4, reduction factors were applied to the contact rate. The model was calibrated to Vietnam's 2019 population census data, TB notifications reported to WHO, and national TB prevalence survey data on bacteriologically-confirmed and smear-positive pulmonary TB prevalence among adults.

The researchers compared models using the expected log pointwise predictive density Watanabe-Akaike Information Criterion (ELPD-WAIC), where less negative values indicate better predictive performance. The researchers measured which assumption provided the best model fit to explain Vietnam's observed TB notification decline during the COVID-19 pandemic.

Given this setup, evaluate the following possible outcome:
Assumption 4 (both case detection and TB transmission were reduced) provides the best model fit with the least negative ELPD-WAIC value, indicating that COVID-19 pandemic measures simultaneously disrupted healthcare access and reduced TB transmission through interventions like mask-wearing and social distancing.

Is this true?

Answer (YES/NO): NO